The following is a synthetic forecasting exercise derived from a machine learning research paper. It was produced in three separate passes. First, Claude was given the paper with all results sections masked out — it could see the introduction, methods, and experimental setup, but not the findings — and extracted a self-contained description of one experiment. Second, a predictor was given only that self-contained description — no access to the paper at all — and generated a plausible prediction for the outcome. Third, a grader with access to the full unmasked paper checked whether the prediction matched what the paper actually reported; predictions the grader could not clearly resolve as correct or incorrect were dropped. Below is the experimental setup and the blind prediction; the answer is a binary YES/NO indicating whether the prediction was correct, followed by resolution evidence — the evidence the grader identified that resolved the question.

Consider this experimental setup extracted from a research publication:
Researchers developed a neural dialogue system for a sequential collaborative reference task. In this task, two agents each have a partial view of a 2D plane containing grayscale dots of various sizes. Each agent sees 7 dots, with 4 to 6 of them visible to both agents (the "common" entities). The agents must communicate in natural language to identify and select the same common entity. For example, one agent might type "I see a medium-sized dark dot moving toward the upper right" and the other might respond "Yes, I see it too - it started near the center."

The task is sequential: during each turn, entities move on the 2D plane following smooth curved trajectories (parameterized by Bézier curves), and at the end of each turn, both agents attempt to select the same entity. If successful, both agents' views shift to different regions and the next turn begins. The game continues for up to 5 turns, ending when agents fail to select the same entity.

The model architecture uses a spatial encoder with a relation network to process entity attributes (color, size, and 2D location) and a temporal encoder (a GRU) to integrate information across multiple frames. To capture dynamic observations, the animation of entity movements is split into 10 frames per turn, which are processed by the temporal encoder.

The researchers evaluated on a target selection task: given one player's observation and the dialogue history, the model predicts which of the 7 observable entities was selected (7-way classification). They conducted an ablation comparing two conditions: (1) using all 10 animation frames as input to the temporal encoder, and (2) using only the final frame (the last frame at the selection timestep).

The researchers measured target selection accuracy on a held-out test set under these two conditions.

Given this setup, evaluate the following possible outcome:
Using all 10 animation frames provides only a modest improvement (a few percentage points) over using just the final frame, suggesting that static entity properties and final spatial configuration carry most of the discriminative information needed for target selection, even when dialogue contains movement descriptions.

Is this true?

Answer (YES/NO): YES